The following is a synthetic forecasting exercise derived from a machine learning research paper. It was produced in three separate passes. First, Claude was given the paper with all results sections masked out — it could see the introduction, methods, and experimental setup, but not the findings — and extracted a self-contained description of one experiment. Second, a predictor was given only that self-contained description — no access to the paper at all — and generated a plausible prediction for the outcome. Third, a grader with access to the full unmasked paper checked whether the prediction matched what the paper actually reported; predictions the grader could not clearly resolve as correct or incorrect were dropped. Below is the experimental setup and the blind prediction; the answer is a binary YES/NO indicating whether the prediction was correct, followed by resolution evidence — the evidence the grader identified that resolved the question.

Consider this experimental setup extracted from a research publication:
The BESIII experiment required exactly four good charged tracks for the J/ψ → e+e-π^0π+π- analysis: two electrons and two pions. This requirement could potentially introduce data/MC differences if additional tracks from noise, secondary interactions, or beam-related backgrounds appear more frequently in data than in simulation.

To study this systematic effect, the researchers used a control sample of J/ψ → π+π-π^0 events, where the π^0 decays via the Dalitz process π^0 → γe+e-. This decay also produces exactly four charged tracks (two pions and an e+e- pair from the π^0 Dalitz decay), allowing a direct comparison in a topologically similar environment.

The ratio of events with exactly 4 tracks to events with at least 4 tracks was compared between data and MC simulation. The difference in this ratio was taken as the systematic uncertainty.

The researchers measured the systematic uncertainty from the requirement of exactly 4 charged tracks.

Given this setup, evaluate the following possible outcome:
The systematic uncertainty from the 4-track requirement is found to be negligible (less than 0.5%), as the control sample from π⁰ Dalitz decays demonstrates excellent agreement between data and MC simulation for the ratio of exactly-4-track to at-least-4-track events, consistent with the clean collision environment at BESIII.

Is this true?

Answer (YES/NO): YES